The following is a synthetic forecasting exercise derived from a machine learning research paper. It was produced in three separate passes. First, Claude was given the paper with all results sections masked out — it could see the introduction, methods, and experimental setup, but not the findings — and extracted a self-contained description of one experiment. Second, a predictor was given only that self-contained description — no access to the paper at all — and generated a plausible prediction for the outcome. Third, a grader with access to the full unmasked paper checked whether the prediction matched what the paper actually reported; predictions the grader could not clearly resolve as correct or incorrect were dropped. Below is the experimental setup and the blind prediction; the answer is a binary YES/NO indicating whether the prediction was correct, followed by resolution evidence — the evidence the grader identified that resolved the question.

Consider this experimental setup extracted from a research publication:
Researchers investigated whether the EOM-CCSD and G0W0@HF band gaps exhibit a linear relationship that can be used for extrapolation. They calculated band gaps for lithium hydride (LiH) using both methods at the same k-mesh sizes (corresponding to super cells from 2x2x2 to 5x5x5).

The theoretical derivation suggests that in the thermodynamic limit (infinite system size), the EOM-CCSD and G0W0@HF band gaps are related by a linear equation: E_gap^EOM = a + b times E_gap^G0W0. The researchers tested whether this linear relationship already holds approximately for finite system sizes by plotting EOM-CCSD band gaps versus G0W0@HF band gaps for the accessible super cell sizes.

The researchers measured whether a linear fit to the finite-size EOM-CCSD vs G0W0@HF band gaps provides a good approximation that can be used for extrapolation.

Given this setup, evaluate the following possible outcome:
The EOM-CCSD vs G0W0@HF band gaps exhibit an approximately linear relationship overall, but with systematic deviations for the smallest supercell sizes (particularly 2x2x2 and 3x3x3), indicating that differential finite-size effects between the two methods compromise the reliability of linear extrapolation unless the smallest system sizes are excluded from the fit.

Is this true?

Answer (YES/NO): NO